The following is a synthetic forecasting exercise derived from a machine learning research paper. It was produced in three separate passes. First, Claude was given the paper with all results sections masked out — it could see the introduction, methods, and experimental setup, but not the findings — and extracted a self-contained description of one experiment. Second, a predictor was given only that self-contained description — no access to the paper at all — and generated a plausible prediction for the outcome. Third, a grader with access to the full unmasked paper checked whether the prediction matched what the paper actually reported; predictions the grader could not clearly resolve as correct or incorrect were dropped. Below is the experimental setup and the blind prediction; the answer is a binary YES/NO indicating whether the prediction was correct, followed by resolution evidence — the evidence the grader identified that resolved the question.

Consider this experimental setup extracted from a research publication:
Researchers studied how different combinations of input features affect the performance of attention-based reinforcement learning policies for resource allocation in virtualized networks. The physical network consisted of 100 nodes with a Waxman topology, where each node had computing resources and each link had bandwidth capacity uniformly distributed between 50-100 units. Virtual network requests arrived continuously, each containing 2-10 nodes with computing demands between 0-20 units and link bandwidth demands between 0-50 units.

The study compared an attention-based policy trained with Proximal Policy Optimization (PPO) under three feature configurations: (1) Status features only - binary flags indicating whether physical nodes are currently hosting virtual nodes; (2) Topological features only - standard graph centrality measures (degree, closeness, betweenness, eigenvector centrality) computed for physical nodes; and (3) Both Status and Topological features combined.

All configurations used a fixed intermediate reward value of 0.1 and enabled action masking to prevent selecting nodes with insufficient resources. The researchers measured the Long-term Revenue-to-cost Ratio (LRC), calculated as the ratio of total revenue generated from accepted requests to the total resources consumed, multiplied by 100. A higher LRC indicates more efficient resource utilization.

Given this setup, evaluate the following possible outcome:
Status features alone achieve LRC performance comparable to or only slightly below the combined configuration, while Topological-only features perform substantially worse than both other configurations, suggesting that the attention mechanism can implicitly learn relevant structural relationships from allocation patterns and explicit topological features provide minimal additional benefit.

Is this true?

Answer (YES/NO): YES